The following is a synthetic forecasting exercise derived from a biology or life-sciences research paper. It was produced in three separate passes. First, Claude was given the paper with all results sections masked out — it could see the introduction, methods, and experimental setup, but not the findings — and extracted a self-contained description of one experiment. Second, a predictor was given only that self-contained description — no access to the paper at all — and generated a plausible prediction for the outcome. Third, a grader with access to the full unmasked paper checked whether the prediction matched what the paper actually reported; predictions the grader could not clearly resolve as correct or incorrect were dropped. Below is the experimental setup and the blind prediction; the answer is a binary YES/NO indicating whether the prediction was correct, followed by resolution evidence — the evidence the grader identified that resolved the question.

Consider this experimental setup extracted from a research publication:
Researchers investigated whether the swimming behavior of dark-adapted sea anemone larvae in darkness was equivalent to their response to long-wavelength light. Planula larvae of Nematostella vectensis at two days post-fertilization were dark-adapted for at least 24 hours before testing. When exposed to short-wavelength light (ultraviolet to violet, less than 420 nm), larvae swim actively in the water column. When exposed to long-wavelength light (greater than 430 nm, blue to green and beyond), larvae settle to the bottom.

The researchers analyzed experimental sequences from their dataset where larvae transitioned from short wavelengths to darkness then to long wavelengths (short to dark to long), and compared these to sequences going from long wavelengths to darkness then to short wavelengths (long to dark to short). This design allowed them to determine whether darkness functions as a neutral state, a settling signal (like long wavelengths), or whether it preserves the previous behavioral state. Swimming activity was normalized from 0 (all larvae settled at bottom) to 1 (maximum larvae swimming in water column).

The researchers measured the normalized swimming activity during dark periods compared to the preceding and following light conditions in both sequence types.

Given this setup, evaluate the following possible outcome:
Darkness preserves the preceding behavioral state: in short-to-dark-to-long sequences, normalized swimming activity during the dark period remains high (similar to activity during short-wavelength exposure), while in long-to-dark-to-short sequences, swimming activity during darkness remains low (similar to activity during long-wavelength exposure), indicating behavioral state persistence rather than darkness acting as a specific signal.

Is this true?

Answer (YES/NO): YES